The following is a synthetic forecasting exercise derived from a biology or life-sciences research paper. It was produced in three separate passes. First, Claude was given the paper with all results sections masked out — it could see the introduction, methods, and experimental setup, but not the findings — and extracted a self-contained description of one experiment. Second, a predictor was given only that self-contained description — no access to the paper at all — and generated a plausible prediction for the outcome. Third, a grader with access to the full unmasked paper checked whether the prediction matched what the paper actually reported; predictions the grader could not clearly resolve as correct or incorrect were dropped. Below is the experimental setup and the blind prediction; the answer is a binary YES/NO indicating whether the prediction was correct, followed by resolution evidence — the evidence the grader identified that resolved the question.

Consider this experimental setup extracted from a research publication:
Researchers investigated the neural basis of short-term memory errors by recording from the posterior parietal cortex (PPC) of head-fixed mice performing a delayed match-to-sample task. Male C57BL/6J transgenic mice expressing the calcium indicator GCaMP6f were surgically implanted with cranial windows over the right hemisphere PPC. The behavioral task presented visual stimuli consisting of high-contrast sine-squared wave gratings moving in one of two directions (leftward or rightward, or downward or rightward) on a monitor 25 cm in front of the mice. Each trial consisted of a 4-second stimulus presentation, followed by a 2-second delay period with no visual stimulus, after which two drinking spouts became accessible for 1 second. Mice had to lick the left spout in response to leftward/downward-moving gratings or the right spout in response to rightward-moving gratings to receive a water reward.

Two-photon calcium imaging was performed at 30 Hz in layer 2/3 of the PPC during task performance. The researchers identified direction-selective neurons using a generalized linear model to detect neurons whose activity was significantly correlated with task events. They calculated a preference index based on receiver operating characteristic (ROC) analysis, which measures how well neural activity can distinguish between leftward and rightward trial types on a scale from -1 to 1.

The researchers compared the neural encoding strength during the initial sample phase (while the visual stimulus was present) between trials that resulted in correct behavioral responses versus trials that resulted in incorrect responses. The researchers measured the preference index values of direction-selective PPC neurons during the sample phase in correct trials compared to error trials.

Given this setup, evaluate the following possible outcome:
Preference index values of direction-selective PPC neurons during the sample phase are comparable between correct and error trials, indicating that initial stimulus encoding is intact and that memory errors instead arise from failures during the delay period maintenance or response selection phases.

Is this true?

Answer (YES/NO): YES